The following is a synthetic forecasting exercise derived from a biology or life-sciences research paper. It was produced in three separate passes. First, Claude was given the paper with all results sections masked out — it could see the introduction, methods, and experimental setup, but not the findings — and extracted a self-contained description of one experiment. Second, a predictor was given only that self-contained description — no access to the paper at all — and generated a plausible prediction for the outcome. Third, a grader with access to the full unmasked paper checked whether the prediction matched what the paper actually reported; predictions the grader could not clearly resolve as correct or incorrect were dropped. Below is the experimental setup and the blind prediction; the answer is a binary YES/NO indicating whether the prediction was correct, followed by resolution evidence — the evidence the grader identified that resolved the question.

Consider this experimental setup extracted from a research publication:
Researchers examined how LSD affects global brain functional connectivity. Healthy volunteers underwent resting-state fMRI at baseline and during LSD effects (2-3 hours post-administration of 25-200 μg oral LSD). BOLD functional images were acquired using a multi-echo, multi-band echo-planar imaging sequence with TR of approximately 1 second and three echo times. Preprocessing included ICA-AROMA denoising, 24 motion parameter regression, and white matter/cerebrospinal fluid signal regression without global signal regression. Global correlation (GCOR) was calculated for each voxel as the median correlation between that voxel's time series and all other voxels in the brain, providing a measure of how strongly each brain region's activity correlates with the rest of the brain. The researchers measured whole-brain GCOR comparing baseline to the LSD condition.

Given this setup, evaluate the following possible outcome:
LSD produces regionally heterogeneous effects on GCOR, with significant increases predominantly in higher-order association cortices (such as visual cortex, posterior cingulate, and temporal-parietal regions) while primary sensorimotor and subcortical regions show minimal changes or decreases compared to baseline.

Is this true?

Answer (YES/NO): NO